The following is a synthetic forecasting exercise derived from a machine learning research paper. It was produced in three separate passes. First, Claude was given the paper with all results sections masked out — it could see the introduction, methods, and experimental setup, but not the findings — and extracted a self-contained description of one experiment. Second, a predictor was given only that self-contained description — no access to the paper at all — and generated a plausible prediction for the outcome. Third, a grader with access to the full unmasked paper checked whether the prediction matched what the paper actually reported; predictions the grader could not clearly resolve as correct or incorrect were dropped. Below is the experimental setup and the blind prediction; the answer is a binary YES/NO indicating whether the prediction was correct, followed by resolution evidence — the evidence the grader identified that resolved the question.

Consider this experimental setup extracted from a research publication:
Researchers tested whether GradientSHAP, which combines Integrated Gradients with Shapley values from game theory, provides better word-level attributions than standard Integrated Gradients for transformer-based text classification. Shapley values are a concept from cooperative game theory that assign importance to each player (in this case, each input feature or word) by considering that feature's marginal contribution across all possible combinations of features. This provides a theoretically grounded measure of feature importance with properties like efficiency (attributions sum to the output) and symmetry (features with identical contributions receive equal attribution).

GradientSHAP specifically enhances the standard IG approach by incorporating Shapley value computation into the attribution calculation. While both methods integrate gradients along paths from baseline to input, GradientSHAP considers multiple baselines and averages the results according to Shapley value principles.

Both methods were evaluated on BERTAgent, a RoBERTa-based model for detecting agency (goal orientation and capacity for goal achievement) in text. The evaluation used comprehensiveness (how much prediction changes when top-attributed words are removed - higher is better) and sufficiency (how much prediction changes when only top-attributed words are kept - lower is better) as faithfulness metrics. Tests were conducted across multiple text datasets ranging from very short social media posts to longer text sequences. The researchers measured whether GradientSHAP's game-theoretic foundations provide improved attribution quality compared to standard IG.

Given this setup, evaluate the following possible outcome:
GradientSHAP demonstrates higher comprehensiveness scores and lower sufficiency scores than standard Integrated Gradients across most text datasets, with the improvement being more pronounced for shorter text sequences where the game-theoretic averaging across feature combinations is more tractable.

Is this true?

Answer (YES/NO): NO